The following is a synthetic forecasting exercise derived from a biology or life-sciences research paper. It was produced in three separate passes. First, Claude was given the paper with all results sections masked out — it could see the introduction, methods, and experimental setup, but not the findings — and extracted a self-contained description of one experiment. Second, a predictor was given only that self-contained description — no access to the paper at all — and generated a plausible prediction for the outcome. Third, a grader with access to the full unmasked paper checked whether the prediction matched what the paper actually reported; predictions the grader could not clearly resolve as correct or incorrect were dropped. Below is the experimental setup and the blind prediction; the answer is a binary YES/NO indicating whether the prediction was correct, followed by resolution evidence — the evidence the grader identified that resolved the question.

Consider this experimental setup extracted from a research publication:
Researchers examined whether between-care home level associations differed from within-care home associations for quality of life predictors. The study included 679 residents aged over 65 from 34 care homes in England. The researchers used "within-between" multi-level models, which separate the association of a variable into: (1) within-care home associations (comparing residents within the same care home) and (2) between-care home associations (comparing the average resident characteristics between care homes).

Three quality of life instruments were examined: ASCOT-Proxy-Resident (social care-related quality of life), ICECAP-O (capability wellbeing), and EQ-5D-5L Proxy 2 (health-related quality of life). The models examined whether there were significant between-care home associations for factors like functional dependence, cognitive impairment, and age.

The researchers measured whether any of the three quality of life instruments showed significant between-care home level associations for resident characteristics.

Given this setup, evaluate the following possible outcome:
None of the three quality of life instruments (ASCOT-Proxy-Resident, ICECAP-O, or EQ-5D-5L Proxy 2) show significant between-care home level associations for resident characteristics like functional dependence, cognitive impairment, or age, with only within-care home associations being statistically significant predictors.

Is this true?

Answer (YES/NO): NO